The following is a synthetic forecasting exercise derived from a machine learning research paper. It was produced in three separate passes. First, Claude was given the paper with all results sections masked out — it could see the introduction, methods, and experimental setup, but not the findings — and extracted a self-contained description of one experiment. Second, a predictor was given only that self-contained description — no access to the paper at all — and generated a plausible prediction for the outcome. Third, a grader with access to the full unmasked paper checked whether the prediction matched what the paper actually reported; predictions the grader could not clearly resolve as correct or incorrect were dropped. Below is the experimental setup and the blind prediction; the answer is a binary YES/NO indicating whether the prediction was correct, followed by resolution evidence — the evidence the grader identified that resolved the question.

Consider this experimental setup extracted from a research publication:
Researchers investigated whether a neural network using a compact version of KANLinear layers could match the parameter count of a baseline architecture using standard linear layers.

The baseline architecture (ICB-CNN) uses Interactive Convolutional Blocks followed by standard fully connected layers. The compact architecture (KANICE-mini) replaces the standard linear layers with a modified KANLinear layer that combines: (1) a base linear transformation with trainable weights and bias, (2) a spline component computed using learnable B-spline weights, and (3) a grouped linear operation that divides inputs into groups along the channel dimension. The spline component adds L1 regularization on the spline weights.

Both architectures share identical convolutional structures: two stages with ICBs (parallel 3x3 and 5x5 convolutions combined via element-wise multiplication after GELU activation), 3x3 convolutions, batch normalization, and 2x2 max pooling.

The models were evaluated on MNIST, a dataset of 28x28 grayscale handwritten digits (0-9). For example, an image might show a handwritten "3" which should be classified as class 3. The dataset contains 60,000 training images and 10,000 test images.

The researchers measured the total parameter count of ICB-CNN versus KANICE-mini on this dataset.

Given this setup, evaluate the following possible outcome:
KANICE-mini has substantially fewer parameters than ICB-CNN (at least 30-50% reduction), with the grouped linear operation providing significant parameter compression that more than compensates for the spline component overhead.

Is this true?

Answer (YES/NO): NO